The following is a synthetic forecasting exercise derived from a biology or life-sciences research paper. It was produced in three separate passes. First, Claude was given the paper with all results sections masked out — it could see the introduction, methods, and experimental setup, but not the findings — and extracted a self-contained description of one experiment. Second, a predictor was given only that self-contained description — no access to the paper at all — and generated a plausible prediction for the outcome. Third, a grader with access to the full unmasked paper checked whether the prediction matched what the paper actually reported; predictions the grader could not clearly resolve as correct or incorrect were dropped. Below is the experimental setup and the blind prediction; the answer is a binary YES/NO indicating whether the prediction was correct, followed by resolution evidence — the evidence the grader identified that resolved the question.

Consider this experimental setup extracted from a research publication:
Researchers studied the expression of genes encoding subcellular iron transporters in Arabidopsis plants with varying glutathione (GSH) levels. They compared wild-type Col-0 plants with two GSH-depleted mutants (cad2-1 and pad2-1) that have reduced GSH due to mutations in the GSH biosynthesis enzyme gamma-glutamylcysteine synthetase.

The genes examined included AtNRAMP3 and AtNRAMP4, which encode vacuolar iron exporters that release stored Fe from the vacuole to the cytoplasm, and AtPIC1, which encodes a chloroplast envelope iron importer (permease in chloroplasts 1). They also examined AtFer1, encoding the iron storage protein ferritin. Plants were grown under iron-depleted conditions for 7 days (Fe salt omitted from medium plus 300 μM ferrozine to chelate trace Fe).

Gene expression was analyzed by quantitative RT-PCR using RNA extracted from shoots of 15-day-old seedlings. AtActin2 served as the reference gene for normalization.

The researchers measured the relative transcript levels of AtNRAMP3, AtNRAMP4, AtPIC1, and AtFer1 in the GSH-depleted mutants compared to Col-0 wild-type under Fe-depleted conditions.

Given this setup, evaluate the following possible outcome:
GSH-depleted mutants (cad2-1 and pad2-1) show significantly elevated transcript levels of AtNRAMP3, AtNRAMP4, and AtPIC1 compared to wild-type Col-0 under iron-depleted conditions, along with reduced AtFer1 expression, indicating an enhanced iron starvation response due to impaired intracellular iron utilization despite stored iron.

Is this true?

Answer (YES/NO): NO